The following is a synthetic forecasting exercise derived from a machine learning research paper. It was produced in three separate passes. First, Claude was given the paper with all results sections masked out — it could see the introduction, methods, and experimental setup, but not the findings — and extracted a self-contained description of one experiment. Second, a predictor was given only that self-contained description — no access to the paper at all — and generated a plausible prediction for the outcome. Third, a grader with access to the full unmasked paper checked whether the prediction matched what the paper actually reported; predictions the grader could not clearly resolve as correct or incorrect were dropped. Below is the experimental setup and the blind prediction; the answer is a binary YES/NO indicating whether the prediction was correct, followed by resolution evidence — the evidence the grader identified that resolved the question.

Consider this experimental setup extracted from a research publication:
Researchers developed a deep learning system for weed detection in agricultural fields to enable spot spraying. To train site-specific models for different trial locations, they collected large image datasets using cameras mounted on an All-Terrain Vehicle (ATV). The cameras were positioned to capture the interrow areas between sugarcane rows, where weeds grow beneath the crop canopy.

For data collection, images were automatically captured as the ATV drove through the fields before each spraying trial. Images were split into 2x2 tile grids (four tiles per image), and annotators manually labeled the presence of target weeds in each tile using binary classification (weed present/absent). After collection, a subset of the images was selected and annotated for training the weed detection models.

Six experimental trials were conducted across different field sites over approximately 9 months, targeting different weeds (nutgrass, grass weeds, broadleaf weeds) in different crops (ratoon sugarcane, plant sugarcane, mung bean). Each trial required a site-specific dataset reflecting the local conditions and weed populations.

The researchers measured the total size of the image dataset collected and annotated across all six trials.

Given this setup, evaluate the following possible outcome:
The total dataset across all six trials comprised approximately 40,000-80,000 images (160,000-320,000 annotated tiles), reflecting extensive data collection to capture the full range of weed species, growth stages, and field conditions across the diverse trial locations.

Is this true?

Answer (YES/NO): NO